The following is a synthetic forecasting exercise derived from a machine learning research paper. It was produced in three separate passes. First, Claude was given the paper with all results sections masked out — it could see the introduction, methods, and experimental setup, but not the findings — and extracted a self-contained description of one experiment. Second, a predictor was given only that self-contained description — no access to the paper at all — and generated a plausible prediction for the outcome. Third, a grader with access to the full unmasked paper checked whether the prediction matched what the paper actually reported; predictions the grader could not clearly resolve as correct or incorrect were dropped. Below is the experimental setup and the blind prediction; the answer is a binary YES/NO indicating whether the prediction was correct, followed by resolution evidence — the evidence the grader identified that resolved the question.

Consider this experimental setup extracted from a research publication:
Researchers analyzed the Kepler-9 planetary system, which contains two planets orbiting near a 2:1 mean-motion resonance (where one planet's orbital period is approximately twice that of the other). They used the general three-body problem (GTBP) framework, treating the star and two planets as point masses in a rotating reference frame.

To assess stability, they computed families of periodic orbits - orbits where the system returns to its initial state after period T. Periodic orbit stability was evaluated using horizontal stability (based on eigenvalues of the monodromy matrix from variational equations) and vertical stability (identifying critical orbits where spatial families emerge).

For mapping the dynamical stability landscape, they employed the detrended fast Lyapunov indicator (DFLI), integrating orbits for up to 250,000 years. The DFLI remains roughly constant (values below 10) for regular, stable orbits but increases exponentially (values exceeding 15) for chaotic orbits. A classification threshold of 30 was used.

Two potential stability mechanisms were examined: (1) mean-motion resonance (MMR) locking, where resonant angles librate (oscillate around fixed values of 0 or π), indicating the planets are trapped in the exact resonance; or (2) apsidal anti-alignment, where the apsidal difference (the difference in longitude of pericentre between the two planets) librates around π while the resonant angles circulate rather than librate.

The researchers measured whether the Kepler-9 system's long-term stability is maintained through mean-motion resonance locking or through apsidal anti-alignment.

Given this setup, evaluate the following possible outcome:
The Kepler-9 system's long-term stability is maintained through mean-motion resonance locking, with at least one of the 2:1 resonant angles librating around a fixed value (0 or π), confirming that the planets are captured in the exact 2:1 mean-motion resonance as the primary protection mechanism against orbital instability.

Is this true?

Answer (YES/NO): NO